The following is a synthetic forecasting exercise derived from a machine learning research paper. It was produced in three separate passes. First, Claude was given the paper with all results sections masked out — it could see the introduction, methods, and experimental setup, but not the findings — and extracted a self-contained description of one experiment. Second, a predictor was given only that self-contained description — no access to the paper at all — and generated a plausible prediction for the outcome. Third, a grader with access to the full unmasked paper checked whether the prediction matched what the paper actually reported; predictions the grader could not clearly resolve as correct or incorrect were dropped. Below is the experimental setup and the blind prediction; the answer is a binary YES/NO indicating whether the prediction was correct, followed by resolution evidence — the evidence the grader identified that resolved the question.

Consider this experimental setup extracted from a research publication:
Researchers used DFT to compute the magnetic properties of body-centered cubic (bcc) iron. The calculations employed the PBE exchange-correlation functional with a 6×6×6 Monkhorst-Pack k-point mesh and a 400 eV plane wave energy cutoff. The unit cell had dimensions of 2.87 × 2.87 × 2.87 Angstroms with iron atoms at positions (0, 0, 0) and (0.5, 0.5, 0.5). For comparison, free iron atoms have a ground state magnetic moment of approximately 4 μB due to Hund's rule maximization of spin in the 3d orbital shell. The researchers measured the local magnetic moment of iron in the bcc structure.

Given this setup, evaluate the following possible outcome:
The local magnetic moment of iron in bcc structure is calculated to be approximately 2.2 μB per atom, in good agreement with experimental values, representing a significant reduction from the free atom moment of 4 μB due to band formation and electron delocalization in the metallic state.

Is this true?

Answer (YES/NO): NO